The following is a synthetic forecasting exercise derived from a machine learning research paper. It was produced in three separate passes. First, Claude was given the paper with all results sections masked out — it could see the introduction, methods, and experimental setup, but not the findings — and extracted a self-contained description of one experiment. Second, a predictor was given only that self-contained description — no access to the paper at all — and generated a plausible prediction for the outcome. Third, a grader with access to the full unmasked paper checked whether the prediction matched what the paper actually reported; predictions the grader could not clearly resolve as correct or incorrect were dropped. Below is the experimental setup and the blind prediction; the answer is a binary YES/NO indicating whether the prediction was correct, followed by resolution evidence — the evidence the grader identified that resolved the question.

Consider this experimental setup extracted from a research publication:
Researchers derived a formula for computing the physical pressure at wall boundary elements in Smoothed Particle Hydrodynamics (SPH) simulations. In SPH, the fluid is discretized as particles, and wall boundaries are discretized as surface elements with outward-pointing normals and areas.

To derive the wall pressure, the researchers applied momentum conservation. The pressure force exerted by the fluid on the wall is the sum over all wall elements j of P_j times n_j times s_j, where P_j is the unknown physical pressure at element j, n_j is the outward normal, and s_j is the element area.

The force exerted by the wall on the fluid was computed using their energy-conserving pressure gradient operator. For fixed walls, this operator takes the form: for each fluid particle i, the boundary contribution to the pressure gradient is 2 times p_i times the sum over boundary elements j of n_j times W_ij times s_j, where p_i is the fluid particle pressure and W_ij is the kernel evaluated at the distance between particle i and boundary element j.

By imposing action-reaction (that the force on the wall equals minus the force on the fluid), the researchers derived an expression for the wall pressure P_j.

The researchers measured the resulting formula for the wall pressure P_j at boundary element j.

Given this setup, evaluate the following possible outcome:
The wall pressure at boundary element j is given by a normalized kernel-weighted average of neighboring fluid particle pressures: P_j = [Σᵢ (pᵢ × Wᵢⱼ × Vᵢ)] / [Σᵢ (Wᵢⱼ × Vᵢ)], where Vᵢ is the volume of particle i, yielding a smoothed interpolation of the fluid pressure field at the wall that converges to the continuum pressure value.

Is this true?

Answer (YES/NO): NO